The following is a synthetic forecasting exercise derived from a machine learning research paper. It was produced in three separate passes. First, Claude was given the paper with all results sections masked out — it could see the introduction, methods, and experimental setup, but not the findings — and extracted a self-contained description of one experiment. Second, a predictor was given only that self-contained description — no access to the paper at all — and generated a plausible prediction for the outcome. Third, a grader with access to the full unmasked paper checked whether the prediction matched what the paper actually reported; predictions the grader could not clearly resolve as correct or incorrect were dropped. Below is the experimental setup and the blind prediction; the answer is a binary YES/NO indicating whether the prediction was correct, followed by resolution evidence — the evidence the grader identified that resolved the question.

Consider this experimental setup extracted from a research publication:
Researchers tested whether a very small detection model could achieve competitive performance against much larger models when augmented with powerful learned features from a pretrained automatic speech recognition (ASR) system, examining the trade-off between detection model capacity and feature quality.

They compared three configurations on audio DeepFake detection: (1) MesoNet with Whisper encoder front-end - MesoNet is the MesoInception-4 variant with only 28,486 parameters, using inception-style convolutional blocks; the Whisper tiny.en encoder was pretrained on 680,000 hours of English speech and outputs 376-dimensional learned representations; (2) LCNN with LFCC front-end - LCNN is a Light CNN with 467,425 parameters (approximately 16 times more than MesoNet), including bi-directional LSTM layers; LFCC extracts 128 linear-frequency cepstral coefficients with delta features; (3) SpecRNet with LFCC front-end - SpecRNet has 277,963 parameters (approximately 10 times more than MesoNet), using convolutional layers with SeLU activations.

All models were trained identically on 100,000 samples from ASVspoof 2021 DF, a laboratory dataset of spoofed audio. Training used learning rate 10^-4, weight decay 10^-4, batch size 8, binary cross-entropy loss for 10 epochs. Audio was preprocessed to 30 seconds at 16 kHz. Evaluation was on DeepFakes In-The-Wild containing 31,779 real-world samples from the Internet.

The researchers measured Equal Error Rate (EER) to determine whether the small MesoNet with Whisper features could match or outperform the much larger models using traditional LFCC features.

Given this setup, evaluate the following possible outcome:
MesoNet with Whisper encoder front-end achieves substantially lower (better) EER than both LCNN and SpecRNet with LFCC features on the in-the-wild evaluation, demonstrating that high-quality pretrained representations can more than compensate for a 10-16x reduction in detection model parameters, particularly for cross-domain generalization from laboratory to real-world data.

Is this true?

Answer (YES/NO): YES